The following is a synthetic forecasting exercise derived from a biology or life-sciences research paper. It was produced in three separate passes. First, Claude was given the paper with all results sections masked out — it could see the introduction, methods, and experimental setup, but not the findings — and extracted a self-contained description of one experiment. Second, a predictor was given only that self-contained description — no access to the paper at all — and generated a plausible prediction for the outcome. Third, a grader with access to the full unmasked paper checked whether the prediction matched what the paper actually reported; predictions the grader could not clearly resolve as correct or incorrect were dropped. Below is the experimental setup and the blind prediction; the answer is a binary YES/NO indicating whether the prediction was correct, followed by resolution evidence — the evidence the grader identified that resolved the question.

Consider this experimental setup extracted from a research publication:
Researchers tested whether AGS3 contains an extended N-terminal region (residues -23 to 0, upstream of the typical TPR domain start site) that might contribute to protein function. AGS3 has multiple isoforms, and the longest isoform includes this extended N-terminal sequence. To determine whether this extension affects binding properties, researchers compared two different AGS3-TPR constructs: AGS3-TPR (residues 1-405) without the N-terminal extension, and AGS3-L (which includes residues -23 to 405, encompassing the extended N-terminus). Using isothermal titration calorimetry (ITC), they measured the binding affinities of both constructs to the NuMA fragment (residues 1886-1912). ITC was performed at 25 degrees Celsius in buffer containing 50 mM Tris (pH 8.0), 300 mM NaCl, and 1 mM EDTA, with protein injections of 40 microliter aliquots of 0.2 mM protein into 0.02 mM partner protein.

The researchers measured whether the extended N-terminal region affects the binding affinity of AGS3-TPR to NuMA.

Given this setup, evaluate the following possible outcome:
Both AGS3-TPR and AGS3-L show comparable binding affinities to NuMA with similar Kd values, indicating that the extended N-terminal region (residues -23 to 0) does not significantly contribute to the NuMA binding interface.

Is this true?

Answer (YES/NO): YES